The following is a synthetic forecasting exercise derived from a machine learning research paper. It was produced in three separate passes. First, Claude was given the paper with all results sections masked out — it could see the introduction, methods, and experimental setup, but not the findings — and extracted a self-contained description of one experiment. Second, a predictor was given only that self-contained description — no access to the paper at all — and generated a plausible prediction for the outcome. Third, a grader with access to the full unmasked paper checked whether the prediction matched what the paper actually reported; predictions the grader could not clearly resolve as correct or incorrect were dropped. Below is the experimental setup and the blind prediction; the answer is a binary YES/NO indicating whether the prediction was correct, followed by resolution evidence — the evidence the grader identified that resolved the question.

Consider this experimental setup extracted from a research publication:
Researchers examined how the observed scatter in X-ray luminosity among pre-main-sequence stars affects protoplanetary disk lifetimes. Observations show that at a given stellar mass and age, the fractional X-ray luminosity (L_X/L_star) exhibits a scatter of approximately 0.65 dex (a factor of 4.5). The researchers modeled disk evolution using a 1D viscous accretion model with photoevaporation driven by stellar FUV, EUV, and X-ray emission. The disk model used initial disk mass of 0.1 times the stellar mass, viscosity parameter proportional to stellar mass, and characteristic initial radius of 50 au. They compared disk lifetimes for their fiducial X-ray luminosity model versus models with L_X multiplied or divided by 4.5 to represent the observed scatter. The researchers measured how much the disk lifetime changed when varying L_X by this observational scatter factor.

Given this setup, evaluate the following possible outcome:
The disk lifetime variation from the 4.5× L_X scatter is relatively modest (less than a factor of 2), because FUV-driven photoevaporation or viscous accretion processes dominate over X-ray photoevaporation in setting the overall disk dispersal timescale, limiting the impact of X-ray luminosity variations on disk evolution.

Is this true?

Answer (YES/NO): NO